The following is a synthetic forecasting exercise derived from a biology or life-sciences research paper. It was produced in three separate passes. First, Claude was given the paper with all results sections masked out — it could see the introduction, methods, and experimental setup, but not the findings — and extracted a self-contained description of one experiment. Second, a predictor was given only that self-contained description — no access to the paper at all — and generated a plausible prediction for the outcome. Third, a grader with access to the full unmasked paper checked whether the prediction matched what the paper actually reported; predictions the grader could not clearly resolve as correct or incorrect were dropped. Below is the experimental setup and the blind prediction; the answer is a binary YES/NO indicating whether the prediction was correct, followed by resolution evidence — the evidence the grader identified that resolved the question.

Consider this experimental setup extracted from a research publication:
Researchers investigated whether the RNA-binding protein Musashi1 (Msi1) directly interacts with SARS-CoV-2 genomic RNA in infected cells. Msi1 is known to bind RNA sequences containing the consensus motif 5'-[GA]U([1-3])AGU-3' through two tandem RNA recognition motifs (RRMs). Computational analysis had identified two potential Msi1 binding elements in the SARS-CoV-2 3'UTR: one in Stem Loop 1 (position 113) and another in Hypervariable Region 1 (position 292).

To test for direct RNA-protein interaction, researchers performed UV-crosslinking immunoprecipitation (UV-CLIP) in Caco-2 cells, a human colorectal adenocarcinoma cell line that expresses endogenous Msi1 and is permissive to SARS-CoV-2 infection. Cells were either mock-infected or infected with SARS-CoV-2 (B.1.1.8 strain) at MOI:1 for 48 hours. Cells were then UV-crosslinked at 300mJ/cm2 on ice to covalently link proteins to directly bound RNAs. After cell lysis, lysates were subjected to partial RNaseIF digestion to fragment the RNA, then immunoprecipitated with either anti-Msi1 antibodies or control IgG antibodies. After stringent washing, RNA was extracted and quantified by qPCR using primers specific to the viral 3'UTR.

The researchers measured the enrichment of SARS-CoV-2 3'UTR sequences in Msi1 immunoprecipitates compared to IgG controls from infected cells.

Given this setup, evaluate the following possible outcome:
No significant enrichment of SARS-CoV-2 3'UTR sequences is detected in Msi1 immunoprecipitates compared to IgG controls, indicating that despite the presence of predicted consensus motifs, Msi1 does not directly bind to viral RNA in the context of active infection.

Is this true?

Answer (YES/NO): NO